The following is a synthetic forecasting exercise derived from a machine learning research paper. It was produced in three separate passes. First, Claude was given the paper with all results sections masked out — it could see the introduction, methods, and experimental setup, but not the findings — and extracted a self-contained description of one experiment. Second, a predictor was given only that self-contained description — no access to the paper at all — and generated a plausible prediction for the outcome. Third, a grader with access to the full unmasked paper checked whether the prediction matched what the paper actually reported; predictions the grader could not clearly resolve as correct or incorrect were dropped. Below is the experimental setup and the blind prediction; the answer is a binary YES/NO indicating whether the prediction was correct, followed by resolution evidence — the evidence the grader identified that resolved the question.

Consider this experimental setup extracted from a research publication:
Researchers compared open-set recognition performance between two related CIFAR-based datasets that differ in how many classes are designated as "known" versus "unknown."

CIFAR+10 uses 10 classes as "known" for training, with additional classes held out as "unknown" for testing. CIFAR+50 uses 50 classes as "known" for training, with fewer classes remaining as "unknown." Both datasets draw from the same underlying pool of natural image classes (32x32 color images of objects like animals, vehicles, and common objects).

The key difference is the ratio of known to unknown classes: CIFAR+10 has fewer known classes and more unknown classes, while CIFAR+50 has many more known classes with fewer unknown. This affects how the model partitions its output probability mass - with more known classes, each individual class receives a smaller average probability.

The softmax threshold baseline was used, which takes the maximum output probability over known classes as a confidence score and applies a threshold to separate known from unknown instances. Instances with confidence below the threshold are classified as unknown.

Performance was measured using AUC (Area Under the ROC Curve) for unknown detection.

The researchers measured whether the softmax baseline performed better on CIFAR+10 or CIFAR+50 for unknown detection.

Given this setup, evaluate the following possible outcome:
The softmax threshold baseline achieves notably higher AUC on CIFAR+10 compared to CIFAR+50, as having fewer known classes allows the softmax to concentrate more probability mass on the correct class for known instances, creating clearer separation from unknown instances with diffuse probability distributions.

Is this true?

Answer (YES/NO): NO